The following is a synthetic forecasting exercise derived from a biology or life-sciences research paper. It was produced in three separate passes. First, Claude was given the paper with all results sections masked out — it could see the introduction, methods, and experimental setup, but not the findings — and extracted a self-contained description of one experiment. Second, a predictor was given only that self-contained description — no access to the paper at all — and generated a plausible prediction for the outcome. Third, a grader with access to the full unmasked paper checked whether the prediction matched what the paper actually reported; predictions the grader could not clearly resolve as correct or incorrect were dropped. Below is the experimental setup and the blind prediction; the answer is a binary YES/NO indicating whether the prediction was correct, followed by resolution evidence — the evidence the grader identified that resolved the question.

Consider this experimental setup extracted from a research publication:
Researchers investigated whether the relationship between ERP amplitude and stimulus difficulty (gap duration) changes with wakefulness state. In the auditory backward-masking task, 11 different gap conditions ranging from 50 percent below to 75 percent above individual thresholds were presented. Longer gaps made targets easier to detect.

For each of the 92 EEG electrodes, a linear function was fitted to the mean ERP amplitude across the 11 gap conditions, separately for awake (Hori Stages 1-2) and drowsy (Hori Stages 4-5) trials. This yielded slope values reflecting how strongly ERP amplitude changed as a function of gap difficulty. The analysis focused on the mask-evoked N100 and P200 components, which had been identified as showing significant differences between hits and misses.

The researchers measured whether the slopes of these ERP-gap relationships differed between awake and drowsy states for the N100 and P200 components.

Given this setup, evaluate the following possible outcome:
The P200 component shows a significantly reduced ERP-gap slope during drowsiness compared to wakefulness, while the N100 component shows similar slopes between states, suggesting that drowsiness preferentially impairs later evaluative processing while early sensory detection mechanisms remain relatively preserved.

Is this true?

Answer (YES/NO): NO